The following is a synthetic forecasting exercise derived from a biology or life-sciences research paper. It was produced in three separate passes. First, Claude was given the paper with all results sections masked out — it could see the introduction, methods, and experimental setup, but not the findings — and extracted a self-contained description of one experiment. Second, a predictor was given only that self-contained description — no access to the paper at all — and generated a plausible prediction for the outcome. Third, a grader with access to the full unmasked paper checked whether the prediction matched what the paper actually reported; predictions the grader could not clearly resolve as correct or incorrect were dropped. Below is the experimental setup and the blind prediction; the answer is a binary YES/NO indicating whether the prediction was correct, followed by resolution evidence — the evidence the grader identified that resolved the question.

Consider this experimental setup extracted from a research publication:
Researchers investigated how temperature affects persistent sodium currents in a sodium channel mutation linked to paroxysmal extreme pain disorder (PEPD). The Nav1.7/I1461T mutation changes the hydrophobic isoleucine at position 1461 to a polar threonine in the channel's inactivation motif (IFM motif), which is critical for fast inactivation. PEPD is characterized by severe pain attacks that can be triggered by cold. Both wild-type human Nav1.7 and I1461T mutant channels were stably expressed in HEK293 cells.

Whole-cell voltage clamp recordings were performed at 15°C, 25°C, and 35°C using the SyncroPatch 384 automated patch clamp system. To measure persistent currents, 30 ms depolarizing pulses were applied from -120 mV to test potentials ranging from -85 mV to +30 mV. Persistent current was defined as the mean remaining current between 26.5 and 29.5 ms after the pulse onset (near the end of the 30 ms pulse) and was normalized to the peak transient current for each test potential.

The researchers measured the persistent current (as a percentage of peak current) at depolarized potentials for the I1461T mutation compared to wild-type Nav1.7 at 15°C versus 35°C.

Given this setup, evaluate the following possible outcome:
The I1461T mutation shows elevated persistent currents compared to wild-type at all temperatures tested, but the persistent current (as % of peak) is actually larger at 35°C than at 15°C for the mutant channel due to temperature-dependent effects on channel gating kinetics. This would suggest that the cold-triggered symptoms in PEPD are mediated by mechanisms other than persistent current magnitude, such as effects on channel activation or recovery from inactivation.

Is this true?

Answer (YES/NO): NO